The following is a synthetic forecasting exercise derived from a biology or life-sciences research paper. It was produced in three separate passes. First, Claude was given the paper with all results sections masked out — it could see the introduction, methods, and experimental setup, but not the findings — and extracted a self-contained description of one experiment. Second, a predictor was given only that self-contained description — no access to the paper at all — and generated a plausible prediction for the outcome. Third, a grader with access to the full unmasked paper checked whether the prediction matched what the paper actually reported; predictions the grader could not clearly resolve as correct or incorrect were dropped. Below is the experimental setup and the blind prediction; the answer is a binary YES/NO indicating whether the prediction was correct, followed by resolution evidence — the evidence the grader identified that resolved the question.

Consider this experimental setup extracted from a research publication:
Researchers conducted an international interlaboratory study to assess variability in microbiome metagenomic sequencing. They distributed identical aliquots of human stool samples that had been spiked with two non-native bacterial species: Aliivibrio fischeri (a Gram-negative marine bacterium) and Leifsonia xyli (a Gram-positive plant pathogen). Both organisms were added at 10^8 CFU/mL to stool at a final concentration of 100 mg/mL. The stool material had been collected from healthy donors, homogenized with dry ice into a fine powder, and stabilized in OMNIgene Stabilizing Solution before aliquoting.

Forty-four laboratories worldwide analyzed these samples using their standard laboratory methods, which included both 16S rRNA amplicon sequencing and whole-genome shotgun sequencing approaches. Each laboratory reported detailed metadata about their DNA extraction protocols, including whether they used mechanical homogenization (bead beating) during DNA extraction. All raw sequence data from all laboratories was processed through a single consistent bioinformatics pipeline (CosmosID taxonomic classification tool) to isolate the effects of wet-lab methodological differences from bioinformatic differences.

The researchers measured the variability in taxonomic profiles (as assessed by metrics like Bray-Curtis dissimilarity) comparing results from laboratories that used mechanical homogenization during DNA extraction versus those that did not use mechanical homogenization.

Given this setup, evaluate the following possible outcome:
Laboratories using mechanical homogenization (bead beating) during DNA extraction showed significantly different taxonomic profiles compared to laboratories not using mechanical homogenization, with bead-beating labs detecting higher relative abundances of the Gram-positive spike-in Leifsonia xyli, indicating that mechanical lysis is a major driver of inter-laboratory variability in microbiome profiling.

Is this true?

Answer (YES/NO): NO